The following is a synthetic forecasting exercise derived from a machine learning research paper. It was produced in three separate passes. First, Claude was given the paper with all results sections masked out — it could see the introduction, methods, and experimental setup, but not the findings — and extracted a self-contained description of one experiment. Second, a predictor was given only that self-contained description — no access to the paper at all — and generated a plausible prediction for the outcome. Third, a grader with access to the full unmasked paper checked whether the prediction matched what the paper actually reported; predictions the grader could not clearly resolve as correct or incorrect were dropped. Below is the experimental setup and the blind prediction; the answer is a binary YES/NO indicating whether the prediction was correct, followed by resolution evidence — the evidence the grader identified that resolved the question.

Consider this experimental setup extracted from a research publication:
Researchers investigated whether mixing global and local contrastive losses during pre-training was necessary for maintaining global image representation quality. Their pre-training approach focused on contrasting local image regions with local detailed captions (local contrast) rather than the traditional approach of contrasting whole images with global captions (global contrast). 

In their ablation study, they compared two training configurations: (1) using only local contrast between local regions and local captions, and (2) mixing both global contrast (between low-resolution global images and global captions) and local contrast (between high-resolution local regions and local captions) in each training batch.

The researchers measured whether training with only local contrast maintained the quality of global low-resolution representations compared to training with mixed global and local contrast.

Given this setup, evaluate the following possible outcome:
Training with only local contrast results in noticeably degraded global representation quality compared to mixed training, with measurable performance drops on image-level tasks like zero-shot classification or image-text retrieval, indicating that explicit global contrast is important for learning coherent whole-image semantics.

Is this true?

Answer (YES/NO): NO